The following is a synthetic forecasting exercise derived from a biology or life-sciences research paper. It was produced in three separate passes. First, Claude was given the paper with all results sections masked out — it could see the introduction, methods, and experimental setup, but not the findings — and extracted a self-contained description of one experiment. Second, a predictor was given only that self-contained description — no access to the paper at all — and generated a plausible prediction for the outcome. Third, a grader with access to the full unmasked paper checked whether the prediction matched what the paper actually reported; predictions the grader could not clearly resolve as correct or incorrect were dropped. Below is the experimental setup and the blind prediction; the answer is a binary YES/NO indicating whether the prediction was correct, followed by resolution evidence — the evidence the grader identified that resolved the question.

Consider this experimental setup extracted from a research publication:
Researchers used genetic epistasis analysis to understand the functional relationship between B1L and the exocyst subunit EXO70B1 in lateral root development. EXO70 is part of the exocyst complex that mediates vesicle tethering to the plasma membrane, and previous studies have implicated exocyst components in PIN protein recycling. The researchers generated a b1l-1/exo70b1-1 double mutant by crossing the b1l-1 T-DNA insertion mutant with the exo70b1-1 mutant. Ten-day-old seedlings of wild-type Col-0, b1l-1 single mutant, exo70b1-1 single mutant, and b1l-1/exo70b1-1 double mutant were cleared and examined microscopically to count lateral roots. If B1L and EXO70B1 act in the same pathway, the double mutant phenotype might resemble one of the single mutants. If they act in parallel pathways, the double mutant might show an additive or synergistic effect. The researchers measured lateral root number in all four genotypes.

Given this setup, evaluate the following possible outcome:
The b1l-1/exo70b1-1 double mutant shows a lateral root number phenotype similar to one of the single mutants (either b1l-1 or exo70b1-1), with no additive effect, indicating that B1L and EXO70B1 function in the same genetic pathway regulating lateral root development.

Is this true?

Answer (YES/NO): NO